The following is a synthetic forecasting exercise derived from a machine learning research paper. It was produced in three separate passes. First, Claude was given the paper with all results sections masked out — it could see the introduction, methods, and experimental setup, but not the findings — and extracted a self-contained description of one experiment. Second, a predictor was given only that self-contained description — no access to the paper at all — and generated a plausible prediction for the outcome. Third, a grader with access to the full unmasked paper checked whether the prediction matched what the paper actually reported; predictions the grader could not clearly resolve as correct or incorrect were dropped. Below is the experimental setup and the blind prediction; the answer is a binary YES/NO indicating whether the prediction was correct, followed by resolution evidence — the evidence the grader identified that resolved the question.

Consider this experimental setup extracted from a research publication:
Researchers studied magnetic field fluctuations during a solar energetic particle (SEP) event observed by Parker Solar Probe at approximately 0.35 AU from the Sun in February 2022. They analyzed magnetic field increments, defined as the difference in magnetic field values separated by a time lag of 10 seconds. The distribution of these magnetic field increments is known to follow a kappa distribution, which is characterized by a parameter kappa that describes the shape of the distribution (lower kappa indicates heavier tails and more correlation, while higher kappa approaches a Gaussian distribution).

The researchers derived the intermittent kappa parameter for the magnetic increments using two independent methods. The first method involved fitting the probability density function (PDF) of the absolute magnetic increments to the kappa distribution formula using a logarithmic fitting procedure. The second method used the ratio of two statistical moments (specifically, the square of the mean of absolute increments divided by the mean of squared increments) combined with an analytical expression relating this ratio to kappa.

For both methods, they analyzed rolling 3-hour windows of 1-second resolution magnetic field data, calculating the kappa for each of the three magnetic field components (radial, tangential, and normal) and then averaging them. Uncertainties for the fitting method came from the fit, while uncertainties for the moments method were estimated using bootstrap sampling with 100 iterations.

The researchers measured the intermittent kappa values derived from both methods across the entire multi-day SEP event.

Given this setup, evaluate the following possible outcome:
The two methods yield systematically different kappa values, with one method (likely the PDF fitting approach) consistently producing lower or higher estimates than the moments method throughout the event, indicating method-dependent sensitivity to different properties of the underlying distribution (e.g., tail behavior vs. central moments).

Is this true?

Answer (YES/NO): NO